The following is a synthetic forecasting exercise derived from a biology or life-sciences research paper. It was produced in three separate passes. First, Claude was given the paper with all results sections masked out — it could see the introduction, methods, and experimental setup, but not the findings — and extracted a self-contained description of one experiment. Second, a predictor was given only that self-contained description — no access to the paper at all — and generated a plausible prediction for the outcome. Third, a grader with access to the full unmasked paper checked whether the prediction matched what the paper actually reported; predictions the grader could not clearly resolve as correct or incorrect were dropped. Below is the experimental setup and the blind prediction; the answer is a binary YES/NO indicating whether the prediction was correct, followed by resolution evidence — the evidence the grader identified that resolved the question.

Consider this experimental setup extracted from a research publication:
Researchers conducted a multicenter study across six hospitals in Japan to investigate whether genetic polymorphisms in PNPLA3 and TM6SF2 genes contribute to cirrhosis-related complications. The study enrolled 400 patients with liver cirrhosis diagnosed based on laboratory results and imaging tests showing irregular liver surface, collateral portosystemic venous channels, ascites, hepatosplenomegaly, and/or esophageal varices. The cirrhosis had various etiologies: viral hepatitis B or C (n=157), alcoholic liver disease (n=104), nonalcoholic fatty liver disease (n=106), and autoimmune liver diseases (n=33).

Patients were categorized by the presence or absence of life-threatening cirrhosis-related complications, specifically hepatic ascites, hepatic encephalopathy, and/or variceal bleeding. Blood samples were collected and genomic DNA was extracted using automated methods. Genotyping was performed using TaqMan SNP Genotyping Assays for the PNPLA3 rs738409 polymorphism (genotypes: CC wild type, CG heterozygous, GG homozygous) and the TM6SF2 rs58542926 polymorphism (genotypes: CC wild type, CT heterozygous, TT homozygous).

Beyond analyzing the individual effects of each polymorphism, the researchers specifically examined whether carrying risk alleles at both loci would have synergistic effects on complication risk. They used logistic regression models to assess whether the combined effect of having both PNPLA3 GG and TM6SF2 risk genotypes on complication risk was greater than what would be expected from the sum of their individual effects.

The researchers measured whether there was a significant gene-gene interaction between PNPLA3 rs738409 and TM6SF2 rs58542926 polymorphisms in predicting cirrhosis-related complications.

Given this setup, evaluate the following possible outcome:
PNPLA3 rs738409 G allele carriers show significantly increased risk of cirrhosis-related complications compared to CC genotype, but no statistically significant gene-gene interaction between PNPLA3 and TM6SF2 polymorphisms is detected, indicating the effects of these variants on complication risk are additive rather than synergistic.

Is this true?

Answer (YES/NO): NO